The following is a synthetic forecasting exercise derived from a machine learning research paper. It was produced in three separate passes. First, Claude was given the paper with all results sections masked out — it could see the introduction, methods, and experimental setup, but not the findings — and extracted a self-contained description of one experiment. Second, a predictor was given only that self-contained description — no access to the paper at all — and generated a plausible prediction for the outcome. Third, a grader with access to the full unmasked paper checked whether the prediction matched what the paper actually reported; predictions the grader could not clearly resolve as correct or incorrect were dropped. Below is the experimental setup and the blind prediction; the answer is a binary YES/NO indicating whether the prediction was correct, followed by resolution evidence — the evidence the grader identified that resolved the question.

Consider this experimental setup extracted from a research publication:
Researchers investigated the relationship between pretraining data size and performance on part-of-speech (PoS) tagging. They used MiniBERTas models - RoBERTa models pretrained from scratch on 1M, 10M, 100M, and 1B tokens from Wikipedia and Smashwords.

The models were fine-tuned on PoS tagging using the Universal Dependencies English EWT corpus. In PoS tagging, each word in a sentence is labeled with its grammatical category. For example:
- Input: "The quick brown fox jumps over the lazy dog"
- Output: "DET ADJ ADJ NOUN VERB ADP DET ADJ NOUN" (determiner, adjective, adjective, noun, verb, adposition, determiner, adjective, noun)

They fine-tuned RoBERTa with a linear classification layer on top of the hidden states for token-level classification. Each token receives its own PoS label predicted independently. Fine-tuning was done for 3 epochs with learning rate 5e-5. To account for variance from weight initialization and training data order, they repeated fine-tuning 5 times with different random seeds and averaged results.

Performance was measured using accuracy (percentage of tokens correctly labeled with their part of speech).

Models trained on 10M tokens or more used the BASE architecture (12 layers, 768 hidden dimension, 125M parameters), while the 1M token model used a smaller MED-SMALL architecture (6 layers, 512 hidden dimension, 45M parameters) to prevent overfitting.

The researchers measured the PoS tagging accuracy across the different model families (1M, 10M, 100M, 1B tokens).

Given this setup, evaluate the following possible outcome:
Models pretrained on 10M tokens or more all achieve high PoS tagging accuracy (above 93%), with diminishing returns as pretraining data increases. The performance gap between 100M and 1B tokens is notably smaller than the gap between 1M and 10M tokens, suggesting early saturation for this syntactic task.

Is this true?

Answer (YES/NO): YES